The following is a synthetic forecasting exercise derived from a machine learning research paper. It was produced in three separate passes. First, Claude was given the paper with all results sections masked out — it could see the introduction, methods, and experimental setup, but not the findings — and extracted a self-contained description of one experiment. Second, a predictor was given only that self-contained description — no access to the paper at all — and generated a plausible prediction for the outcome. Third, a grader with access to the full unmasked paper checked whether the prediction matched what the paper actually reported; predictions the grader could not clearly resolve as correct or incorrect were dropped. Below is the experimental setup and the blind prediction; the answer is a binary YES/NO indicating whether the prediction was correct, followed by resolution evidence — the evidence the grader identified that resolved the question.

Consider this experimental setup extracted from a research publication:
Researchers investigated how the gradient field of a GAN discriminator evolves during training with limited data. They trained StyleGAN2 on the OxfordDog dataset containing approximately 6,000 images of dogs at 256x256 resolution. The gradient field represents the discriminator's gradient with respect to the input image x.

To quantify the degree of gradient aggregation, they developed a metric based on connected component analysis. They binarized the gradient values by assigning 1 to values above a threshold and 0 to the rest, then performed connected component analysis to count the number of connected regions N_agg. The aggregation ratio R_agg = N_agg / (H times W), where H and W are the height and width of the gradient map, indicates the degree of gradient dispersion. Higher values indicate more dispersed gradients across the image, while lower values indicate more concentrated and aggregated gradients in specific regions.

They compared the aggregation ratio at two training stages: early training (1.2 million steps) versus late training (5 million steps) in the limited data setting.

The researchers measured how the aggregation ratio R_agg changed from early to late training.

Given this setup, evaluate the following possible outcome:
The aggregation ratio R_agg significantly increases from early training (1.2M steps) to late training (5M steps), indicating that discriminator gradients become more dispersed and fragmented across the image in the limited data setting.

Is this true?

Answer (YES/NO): NO